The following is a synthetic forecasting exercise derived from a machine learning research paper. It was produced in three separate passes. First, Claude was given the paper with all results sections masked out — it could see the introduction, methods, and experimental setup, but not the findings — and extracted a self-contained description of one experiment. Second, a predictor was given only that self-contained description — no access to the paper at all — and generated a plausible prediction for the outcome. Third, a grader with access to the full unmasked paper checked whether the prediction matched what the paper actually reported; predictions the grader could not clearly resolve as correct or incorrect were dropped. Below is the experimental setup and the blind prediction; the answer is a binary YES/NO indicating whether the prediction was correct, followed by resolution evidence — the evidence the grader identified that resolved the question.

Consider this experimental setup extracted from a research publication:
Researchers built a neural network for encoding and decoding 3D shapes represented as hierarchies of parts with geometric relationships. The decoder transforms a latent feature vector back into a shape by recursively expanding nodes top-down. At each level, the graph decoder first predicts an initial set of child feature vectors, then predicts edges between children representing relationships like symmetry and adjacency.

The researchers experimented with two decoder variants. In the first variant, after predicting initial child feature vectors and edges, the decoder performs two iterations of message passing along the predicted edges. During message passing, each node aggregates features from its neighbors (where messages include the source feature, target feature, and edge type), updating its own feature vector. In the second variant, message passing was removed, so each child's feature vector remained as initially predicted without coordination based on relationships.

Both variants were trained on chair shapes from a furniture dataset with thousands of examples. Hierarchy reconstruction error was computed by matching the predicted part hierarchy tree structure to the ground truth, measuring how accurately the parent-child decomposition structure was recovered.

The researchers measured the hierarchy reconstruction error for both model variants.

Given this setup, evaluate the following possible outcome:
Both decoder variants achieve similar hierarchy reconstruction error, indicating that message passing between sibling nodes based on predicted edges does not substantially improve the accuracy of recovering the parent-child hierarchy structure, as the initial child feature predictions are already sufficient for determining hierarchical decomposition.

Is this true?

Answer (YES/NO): NO